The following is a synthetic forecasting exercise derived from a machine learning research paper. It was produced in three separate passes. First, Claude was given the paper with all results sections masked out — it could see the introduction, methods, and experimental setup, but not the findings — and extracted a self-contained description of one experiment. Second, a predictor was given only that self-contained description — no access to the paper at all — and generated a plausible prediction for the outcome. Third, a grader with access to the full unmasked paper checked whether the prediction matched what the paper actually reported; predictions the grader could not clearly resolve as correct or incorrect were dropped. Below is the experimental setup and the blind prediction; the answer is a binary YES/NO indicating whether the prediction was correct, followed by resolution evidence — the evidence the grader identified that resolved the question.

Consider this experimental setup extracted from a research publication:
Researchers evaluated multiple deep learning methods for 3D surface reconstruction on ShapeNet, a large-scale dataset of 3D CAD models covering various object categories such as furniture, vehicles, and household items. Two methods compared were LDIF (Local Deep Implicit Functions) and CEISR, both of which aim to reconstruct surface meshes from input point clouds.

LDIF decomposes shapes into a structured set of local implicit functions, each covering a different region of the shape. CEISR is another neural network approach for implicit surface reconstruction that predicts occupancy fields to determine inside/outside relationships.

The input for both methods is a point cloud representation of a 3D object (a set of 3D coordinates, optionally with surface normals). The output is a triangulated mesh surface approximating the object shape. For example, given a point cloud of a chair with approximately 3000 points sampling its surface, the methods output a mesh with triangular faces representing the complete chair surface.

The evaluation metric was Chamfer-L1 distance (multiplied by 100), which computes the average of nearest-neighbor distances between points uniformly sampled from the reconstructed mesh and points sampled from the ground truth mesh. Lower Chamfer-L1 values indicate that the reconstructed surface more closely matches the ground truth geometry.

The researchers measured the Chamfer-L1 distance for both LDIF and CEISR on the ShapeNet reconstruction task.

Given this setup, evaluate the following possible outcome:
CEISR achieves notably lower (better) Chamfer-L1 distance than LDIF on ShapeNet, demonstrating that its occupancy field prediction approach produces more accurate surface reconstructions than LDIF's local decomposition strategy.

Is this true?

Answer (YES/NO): NO